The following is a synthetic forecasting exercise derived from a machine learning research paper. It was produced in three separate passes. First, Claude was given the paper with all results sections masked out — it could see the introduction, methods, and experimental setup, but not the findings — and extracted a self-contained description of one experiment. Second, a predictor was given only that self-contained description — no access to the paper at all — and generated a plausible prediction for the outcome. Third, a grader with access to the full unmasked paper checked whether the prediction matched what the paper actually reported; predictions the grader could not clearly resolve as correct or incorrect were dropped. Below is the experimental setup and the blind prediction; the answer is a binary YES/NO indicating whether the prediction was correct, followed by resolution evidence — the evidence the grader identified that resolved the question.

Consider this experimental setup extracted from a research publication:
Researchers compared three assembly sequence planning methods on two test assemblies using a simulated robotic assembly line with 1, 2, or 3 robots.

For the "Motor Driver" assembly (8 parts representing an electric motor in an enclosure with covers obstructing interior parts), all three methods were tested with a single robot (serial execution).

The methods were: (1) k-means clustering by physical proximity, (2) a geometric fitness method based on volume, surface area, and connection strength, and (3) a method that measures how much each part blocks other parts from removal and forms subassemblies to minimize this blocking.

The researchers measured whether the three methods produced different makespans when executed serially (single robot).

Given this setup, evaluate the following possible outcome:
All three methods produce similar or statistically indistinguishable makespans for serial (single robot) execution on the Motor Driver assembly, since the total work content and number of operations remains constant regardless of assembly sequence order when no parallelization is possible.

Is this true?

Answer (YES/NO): YES